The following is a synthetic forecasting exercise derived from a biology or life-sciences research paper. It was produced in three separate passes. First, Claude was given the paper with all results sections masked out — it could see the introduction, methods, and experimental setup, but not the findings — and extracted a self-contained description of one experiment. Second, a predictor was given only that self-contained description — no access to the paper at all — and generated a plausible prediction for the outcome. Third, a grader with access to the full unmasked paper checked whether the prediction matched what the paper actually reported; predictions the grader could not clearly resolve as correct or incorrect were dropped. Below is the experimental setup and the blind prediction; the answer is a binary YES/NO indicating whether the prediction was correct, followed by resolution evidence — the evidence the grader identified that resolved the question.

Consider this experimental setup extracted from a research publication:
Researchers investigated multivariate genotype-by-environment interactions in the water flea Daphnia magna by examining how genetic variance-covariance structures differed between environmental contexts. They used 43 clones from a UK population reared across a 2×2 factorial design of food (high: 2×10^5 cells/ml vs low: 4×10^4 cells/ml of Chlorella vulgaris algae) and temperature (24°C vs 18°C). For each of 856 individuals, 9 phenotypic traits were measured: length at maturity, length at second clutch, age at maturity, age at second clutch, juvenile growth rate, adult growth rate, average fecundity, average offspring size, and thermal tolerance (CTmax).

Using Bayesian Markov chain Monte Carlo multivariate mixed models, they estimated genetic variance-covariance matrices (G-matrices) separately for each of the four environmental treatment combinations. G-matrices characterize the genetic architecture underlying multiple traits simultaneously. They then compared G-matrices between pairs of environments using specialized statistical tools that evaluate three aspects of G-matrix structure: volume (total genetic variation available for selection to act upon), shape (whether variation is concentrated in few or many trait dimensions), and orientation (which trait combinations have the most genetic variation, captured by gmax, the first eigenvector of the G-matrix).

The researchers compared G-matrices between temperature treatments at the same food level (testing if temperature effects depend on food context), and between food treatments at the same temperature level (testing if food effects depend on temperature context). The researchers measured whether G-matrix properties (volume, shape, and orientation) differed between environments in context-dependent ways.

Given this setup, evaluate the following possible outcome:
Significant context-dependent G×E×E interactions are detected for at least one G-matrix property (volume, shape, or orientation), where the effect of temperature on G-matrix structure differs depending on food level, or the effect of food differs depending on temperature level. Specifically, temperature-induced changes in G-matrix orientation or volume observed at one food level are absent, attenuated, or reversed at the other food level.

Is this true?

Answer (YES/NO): YES